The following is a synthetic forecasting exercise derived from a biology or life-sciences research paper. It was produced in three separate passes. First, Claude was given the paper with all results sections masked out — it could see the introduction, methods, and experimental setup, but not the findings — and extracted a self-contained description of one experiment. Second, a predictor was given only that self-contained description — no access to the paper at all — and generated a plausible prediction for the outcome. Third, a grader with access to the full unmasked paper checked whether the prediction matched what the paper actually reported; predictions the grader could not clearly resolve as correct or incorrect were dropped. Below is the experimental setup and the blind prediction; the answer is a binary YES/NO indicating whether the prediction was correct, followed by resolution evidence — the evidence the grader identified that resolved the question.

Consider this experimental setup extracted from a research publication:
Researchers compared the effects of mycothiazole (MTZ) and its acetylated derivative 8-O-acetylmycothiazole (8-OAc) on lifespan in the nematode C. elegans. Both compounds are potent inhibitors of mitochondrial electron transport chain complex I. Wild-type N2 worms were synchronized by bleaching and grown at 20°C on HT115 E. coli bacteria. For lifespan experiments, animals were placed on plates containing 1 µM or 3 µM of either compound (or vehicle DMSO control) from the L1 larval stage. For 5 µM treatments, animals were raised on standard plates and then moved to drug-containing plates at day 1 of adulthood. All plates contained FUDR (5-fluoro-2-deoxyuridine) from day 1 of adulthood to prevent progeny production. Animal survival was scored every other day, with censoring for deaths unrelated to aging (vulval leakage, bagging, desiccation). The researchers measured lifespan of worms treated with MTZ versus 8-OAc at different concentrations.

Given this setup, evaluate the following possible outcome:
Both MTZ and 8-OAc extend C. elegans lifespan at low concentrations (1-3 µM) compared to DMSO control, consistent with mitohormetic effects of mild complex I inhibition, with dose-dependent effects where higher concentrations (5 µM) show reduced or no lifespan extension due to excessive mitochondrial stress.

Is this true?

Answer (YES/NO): NO